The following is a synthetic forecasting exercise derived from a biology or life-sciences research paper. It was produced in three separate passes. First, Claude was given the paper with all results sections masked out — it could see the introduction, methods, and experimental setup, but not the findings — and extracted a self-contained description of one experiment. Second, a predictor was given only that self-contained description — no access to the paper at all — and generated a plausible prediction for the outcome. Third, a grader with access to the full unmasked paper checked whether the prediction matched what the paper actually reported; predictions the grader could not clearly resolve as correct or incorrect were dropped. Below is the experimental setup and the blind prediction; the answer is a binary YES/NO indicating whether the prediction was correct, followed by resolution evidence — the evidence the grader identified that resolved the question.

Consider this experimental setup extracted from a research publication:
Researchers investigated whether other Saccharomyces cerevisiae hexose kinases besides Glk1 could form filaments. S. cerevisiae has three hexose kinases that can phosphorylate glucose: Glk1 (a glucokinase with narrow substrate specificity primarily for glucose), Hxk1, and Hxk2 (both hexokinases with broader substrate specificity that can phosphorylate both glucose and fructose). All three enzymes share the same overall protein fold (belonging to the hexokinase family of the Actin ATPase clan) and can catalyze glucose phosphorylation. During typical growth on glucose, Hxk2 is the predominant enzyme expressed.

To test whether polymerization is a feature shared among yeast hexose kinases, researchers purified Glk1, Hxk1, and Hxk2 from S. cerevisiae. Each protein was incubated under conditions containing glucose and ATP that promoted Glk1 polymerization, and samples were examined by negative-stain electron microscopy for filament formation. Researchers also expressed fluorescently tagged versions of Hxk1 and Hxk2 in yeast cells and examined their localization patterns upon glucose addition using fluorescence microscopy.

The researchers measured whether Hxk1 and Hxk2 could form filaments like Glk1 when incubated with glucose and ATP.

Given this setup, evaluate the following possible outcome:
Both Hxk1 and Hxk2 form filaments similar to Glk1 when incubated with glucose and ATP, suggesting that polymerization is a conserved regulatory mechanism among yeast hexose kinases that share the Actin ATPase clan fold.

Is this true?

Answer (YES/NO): NO